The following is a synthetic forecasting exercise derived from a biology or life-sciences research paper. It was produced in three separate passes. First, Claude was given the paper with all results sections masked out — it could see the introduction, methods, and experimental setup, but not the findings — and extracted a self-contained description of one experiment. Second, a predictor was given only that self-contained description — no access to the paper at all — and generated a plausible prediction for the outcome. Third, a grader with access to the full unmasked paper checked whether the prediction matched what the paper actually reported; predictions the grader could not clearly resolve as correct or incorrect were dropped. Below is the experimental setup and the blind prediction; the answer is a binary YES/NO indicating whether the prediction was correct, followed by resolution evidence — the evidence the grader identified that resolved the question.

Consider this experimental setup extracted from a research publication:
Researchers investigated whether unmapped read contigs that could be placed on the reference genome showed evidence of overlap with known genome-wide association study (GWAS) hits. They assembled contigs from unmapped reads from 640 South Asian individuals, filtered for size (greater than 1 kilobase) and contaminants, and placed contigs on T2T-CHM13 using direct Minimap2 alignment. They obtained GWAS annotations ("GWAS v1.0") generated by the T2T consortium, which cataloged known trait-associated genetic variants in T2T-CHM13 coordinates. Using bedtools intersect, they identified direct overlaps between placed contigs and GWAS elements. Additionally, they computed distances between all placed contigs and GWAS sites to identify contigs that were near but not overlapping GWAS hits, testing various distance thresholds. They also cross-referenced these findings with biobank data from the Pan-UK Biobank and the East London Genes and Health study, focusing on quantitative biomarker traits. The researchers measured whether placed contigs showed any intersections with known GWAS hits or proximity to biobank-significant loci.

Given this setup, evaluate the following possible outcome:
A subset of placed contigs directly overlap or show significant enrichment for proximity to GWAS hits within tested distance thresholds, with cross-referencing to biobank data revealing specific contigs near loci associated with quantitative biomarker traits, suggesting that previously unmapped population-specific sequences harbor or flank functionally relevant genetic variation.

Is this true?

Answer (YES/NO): YES